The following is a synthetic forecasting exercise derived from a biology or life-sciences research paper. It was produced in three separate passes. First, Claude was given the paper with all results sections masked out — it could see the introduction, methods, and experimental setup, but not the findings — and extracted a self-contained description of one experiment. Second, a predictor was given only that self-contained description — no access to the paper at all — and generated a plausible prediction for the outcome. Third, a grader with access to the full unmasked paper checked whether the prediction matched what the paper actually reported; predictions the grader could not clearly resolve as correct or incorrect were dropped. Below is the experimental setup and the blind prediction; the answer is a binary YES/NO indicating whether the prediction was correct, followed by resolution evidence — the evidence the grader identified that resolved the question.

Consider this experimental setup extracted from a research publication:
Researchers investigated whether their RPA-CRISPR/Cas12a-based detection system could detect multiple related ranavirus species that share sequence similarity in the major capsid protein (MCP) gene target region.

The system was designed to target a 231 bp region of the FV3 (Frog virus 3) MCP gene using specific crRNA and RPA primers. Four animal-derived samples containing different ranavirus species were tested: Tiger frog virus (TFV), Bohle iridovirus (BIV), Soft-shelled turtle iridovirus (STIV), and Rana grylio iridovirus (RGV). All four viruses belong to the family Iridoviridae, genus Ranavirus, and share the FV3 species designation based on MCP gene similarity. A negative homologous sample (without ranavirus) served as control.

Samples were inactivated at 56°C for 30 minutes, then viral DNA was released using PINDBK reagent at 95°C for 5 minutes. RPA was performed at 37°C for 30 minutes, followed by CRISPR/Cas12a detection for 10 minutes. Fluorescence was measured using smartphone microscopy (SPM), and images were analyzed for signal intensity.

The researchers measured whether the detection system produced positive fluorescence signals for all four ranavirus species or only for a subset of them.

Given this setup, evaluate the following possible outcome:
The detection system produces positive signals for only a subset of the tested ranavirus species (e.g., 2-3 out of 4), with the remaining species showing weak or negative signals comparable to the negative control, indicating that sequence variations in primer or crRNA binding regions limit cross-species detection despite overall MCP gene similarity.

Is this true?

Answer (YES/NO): NO